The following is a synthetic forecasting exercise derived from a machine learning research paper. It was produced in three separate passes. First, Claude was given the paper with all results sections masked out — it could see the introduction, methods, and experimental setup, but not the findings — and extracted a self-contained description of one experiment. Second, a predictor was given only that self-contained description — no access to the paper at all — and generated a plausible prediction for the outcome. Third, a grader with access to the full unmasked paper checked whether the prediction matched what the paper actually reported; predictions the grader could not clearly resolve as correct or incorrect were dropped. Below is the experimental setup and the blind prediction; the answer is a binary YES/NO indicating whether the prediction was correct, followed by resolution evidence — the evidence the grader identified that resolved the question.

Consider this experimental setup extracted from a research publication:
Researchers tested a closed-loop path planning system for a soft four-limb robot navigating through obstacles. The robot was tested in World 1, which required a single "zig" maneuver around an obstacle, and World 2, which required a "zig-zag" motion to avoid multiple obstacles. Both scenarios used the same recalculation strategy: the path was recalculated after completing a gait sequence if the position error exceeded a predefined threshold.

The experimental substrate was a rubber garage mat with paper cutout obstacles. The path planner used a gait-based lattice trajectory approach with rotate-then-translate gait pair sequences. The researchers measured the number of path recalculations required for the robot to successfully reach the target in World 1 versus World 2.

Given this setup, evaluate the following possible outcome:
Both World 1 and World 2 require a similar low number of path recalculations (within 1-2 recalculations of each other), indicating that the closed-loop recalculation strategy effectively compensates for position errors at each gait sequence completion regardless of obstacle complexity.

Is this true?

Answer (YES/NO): YES